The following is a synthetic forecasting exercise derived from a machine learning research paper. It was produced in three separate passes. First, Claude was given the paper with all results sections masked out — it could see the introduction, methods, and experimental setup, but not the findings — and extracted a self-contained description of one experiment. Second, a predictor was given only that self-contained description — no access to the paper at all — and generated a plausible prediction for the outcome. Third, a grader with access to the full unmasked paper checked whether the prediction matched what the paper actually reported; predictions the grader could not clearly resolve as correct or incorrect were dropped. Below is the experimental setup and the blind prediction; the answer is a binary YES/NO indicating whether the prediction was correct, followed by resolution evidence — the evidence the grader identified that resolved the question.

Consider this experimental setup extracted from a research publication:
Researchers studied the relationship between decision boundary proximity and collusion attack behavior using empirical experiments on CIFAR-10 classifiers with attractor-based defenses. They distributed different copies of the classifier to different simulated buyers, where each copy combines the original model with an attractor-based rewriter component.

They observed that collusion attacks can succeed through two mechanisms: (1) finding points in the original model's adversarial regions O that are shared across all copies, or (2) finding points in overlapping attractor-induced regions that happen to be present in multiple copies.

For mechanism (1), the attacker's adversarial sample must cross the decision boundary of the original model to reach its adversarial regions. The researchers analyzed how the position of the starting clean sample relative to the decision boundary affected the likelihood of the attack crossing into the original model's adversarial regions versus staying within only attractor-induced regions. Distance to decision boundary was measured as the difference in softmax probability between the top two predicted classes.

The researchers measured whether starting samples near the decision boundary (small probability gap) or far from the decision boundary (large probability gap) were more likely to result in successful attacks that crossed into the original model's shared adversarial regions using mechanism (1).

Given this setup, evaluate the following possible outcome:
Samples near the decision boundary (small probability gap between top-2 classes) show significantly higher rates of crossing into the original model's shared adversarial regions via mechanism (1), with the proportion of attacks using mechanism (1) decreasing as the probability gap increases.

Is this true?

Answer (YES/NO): YES